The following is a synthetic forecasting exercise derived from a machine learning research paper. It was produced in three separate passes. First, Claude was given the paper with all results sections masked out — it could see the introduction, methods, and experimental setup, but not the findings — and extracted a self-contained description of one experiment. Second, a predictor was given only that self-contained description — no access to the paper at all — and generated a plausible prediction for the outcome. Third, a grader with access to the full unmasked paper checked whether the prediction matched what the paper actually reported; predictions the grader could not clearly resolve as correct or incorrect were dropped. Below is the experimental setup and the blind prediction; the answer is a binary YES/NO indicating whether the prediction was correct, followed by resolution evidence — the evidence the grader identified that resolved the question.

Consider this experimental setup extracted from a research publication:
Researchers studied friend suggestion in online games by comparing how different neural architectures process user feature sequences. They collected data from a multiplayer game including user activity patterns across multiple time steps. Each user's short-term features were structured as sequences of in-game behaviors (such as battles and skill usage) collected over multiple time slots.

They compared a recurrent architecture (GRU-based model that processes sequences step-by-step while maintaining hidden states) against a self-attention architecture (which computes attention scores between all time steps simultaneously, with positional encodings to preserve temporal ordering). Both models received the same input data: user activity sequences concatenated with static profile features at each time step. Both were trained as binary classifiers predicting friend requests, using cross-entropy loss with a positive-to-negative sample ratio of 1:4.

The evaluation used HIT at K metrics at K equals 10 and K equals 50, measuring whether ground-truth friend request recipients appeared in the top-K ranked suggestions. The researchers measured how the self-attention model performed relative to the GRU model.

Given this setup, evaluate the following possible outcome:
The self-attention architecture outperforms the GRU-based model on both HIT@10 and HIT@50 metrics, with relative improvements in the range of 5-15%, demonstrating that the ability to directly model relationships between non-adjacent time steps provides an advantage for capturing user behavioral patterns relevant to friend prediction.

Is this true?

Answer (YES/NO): NO